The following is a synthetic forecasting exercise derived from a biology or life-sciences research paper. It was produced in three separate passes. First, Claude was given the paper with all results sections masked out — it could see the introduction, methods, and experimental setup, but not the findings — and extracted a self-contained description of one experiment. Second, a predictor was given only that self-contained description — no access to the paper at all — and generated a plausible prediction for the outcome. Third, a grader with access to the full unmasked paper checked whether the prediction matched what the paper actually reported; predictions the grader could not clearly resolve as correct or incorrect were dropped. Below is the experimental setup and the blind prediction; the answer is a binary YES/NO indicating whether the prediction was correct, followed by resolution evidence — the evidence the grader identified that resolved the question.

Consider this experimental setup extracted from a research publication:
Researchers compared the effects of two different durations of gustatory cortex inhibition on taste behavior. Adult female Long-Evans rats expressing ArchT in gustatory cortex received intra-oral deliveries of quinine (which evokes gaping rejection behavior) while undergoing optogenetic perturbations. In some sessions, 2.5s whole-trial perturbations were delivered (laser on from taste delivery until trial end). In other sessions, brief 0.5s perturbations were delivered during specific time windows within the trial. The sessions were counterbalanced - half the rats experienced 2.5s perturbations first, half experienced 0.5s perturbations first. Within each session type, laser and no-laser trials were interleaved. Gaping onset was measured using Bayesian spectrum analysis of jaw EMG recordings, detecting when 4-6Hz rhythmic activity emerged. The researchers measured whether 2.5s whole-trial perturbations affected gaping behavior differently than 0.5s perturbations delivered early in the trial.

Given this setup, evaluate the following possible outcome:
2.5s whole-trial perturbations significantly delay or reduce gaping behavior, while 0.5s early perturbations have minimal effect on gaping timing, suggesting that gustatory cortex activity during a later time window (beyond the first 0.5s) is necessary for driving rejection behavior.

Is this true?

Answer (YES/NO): NO